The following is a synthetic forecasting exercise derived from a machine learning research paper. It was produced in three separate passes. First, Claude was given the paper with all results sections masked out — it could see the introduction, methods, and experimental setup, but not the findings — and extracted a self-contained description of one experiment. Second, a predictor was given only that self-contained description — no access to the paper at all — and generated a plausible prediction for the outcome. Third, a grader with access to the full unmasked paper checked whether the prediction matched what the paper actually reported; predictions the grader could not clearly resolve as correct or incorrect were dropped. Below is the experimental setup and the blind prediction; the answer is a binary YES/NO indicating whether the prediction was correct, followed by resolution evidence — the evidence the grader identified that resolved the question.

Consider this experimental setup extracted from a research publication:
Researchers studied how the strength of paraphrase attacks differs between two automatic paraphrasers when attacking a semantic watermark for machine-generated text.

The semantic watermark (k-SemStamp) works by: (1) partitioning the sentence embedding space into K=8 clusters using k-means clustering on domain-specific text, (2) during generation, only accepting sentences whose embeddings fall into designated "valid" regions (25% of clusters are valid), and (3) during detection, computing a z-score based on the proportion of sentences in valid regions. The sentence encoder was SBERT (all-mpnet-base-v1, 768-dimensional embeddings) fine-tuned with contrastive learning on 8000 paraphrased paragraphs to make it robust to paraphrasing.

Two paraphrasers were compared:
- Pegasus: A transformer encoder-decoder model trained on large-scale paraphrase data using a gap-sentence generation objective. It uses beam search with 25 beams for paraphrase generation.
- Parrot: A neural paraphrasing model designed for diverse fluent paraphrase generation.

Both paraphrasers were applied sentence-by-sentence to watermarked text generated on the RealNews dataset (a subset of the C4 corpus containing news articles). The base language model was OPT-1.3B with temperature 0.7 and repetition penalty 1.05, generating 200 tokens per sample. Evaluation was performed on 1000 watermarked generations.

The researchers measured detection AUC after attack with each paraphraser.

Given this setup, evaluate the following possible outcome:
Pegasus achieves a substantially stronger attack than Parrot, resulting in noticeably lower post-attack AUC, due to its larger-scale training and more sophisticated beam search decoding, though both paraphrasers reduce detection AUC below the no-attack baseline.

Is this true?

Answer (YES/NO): NO